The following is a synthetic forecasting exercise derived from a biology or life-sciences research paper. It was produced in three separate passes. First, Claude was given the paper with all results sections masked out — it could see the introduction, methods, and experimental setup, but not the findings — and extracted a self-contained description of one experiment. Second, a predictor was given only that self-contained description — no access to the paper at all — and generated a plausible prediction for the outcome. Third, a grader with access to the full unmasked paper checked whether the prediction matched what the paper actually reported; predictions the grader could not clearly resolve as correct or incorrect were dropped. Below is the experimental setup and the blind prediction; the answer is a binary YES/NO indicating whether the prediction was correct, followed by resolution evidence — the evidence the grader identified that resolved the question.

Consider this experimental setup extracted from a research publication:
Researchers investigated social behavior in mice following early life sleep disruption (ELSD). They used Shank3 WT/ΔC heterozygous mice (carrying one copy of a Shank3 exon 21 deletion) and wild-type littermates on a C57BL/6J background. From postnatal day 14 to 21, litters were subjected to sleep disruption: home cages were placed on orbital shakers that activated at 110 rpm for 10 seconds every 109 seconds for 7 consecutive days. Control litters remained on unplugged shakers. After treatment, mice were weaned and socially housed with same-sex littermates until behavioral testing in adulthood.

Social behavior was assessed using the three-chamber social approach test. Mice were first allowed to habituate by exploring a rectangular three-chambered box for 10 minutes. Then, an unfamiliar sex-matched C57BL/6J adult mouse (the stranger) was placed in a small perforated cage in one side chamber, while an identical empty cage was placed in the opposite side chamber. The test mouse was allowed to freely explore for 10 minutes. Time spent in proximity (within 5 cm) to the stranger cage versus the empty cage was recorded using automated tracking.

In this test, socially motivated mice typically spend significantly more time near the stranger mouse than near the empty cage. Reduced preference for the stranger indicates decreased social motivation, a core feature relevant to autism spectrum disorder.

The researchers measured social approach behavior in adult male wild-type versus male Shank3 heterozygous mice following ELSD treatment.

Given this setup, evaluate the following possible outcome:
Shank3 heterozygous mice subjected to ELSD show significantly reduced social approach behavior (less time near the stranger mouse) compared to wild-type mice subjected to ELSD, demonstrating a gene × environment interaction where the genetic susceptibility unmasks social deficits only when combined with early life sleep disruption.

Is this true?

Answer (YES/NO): YES